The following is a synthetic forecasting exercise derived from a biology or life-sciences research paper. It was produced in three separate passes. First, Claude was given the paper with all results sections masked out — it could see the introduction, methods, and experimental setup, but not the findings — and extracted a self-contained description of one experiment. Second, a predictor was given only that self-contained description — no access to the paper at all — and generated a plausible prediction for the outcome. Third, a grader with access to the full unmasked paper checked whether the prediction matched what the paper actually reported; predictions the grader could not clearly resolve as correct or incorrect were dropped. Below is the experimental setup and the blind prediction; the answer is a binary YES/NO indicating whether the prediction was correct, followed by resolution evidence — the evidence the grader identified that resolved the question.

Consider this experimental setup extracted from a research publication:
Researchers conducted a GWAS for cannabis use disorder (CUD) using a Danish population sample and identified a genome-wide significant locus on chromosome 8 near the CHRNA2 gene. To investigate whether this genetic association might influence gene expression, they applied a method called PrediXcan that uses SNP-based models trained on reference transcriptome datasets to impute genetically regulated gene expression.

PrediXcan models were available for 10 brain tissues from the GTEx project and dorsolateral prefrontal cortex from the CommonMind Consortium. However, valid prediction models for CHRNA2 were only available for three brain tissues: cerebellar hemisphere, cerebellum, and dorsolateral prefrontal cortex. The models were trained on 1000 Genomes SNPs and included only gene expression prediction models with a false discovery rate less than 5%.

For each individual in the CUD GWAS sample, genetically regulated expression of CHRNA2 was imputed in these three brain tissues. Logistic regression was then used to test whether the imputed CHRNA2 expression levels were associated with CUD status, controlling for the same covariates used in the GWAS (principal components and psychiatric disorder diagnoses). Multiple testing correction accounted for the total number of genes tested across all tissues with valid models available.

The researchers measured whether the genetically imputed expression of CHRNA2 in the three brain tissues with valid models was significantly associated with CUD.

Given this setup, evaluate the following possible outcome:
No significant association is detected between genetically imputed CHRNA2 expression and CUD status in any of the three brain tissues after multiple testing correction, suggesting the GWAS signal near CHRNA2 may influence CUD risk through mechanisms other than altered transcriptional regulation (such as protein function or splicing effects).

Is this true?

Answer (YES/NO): NO